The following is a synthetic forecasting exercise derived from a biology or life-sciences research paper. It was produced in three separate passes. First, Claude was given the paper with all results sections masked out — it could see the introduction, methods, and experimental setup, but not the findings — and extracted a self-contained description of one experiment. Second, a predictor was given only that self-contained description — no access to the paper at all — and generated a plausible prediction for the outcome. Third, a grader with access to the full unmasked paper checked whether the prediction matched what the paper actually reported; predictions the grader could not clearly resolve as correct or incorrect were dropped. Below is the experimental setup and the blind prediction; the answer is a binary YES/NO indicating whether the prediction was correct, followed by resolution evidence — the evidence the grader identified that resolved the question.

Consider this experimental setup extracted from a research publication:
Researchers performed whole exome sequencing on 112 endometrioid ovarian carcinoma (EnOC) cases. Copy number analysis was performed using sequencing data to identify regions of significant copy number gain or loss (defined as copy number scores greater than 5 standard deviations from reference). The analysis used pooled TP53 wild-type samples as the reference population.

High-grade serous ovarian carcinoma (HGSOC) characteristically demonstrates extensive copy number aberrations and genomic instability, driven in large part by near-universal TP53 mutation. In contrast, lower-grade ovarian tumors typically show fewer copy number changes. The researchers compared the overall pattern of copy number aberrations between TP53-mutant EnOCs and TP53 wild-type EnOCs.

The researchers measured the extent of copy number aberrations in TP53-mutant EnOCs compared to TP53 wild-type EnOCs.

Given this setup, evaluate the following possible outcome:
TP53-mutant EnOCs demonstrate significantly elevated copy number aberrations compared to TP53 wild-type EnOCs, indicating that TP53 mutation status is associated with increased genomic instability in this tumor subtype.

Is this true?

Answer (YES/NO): YES